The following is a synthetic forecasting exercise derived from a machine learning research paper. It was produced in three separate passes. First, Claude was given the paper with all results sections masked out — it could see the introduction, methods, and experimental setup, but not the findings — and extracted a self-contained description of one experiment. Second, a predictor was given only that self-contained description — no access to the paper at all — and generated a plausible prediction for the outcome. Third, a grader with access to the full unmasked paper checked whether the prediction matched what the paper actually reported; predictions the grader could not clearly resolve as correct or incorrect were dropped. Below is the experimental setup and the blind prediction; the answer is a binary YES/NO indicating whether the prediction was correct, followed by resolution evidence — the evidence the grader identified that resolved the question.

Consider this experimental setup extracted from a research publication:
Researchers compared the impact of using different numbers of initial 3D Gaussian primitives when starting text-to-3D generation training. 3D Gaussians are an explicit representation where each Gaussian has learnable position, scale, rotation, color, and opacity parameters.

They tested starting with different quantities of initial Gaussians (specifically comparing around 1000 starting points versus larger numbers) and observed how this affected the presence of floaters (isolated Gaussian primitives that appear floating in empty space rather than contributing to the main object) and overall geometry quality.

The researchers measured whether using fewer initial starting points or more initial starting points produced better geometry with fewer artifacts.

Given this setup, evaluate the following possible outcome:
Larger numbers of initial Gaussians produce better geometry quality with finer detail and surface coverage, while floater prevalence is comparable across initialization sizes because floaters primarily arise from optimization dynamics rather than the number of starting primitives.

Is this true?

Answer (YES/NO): NO